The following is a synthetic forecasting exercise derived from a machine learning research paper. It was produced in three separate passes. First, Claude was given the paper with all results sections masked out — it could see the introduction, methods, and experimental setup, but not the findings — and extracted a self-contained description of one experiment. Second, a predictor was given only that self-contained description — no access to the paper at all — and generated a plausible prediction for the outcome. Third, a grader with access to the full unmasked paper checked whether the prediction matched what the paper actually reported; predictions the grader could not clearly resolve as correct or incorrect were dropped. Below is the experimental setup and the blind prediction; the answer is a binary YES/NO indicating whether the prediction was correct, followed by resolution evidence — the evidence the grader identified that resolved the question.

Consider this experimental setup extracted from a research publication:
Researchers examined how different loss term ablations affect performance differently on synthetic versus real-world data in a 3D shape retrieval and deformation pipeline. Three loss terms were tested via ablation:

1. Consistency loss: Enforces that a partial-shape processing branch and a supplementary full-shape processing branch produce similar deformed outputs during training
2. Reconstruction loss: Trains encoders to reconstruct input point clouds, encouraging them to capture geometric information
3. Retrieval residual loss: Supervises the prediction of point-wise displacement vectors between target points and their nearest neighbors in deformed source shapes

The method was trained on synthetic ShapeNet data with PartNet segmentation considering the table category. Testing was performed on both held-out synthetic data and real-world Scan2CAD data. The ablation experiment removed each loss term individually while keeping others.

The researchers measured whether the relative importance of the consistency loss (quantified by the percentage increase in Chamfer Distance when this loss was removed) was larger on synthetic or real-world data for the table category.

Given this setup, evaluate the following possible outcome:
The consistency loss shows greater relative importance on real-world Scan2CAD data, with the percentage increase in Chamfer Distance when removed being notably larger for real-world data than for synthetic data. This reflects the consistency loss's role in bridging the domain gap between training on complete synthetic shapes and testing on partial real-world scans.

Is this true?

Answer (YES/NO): YES